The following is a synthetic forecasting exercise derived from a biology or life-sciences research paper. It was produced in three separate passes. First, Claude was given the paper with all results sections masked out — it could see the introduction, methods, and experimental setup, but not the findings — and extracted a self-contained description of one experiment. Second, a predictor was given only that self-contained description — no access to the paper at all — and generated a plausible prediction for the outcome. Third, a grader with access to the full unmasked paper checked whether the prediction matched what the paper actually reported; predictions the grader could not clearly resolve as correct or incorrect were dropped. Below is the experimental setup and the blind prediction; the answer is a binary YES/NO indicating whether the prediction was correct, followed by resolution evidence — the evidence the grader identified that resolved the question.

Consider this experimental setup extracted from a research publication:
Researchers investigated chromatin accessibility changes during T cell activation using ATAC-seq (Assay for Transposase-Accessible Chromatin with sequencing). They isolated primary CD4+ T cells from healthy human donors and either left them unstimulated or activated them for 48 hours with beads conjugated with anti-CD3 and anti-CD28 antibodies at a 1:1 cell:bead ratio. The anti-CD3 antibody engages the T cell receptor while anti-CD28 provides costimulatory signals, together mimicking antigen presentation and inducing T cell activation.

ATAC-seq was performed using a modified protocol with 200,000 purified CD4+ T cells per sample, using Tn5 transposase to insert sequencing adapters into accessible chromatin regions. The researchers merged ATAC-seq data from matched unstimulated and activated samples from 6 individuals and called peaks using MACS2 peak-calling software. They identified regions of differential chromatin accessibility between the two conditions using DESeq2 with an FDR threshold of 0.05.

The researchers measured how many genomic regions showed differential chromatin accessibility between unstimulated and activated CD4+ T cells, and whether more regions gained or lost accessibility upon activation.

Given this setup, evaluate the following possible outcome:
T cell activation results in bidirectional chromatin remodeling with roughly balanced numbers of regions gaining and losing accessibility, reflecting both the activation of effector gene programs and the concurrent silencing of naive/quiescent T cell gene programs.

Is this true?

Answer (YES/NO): NO